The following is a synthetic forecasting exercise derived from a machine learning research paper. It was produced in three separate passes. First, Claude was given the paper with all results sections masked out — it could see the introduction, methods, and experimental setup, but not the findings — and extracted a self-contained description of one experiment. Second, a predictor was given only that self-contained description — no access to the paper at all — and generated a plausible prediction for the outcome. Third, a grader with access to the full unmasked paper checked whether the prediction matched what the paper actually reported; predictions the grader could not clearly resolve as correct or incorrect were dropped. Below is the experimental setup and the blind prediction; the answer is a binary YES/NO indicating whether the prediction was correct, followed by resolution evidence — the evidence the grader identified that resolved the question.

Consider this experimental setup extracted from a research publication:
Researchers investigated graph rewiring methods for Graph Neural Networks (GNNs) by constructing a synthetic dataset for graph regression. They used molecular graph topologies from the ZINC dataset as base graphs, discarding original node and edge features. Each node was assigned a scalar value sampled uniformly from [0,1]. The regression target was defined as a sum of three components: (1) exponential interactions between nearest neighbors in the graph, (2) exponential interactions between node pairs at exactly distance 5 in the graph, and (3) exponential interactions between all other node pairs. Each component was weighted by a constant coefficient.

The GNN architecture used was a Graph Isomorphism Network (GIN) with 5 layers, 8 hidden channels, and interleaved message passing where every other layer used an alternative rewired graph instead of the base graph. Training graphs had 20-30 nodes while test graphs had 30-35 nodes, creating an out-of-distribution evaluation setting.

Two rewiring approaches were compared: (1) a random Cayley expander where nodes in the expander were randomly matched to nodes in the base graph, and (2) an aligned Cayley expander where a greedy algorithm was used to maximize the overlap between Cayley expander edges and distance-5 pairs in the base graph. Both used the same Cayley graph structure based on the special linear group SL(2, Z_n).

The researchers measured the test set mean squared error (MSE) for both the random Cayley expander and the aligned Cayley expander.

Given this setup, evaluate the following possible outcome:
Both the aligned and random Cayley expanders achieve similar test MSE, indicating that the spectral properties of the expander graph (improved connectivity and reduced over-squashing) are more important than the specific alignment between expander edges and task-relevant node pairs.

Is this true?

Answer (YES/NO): NO